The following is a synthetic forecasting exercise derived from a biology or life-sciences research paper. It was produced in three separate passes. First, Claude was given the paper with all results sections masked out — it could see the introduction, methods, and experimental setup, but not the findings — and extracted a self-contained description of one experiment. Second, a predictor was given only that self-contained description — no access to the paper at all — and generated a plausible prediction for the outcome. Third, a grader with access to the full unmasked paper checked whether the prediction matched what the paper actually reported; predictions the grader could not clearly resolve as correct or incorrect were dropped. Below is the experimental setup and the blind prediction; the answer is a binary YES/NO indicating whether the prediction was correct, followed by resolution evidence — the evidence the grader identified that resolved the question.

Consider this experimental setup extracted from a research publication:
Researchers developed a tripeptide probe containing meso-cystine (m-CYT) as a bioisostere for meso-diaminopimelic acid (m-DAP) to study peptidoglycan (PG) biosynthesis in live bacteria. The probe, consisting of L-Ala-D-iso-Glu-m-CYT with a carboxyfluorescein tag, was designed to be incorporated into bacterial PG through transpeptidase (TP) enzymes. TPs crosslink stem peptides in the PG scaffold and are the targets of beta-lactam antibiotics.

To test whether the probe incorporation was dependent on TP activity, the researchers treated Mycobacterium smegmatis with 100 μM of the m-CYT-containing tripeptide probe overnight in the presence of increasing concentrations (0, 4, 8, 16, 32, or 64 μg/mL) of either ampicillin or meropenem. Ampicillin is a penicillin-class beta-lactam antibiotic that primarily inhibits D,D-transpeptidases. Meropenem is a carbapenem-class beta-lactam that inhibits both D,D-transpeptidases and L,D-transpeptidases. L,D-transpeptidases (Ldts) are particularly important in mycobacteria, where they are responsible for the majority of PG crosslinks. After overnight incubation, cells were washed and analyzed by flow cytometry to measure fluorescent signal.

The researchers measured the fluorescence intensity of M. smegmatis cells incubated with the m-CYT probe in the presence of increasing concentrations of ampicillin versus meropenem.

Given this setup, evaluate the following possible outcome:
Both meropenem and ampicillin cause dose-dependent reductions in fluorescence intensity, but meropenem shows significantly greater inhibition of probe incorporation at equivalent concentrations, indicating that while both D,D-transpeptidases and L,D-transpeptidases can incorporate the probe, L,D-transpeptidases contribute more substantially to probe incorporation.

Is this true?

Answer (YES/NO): NO